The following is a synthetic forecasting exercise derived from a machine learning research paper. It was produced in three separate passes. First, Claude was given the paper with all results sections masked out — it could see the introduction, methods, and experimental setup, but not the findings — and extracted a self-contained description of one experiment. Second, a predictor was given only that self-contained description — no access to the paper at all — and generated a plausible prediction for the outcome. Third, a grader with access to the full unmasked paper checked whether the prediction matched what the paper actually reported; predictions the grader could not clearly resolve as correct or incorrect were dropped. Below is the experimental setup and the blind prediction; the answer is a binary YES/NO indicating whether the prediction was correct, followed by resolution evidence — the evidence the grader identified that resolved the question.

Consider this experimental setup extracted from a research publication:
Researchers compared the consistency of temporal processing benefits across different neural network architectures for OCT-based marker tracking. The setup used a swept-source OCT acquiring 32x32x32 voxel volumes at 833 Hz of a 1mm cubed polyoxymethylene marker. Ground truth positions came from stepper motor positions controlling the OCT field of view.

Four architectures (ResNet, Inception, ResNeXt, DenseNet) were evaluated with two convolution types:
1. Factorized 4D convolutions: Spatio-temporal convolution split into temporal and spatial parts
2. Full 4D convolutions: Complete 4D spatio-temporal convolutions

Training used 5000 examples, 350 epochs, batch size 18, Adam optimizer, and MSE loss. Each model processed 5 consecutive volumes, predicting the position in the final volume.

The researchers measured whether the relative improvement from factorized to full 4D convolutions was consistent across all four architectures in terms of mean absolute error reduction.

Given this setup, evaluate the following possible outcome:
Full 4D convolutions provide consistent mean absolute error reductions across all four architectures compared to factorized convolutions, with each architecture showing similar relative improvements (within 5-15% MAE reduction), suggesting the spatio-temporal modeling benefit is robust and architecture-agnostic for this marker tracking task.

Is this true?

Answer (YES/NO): NO